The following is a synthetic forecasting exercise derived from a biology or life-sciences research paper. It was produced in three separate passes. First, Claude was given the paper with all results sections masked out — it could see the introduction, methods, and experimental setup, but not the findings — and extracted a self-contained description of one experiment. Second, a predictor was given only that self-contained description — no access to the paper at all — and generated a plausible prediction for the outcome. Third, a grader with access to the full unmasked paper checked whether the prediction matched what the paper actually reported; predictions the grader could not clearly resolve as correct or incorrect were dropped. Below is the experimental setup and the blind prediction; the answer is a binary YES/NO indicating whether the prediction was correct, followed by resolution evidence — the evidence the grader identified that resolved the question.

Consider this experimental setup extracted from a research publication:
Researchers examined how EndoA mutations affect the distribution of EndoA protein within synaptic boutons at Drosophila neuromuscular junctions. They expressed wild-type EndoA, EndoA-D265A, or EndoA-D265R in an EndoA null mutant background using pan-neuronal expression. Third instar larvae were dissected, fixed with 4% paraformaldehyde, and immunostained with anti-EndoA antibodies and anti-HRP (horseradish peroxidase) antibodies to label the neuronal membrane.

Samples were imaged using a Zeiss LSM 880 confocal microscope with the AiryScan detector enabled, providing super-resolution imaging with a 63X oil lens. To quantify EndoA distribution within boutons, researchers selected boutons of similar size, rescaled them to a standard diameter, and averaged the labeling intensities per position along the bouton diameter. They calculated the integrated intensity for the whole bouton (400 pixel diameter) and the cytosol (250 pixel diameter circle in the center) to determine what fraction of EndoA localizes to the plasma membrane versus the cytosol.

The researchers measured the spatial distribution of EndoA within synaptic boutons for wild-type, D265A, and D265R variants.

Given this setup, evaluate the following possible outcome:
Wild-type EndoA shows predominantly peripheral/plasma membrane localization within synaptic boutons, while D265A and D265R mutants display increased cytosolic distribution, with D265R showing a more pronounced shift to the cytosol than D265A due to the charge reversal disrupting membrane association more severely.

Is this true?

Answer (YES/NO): NO